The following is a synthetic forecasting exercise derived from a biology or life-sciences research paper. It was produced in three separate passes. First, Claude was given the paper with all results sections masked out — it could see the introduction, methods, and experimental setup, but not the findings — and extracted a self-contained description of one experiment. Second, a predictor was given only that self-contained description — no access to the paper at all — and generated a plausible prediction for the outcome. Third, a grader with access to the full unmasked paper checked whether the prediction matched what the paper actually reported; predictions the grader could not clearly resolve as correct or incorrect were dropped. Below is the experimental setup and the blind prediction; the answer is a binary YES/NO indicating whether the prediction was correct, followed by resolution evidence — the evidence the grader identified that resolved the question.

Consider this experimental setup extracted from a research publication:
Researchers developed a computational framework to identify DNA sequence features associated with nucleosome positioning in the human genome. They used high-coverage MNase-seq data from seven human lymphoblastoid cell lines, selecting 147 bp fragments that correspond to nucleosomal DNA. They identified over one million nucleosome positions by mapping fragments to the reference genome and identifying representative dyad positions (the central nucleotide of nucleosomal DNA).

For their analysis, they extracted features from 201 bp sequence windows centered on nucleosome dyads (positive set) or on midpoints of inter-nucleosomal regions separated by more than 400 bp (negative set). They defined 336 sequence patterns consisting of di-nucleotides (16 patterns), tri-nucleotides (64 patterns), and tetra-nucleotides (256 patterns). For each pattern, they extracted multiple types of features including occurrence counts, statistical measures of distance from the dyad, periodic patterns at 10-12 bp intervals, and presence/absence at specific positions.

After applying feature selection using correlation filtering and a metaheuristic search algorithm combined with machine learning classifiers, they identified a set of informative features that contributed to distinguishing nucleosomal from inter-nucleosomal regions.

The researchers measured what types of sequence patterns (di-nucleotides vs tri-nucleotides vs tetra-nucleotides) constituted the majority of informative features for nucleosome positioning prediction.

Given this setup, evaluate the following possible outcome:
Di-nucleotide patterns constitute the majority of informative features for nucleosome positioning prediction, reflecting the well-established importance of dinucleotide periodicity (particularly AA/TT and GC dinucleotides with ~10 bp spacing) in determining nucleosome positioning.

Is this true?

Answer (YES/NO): NO